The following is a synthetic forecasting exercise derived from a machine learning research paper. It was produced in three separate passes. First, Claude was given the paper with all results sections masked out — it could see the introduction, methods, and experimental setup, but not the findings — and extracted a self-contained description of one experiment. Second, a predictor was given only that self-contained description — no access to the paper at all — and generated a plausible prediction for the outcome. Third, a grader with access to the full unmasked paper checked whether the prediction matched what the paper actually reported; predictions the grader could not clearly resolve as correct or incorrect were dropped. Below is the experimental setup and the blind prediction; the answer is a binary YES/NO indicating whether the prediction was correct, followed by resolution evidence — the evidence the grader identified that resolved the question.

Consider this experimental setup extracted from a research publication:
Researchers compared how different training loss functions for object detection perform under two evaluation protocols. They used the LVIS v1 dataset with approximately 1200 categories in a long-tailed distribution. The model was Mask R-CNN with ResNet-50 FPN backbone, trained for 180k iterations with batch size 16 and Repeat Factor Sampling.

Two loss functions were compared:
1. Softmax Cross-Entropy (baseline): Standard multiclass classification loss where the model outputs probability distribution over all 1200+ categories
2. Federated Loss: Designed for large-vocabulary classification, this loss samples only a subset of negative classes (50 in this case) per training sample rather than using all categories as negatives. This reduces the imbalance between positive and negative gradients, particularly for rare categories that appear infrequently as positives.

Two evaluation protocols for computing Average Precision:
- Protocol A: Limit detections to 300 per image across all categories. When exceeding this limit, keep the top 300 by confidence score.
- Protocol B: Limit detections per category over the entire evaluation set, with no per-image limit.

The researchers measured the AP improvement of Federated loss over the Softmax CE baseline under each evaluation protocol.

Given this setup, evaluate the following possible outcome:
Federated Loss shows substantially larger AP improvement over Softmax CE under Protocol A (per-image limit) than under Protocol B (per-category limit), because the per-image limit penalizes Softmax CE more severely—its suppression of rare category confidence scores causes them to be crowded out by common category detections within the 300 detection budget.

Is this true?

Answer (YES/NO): YES